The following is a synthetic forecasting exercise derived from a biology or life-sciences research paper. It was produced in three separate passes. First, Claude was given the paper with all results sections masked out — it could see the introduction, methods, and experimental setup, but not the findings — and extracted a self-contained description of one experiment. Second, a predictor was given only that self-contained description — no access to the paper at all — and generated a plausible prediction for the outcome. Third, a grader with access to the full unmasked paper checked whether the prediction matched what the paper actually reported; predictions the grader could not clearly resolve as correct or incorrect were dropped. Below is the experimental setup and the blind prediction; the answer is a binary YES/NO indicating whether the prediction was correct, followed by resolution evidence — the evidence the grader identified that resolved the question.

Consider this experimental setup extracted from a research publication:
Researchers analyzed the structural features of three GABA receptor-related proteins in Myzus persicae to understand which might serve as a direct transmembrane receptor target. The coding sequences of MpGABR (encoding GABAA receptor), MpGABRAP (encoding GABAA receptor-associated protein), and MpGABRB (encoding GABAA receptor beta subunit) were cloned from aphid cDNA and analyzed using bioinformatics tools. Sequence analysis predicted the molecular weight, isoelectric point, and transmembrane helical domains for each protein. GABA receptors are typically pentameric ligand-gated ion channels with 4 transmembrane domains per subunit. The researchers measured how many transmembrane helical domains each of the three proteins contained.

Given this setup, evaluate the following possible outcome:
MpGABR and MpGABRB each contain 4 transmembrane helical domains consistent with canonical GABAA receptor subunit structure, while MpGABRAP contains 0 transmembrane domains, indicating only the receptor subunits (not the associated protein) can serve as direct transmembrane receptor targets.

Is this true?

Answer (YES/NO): NO